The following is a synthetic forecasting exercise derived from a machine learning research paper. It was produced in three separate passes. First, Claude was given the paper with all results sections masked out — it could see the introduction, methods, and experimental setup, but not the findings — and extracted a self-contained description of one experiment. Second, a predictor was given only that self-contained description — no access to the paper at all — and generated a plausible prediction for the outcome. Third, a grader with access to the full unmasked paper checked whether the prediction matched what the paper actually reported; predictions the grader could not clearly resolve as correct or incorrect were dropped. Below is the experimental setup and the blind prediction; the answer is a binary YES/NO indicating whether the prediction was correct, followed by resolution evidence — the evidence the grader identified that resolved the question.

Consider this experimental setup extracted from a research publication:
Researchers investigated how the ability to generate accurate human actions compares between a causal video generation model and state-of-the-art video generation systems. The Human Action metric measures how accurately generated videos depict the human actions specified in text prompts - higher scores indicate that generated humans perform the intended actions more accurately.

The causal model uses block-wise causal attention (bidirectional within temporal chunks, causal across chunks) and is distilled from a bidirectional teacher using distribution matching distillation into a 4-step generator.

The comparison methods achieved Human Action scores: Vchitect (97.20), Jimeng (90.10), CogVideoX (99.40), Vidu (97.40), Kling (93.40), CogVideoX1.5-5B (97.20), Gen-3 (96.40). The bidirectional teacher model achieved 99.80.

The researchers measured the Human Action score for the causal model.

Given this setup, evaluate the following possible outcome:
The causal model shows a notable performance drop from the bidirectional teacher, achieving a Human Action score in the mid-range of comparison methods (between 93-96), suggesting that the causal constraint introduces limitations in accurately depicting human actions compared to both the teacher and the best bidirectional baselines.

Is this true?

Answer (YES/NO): NO